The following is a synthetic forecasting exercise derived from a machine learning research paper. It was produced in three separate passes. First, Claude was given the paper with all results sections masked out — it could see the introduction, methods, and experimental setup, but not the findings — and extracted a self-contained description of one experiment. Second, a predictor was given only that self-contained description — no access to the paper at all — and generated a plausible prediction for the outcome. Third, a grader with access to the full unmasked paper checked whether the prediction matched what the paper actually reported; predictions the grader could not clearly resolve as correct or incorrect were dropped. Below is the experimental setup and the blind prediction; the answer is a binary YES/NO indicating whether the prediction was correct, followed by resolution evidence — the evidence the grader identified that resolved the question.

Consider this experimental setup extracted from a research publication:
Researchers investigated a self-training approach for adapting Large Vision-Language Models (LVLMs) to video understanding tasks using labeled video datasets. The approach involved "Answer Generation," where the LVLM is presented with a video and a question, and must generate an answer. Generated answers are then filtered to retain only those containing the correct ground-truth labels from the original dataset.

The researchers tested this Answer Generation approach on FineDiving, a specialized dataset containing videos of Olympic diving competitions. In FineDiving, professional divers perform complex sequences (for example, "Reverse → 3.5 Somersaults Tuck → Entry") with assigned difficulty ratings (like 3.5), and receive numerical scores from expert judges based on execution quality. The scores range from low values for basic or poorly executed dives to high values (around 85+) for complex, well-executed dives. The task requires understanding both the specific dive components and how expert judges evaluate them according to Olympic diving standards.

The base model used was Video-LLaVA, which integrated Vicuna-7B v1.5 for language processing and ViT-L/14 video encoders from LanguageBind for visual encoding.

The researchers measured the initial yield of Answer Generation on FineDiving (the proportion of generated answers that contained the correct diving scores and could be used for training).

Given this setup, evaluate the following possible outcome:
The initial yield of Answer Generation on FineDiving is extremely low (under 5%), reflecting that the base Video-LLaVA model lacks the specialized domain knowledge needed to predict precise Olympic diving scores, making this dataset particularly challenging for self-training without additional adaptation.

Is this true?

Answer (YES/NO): YES